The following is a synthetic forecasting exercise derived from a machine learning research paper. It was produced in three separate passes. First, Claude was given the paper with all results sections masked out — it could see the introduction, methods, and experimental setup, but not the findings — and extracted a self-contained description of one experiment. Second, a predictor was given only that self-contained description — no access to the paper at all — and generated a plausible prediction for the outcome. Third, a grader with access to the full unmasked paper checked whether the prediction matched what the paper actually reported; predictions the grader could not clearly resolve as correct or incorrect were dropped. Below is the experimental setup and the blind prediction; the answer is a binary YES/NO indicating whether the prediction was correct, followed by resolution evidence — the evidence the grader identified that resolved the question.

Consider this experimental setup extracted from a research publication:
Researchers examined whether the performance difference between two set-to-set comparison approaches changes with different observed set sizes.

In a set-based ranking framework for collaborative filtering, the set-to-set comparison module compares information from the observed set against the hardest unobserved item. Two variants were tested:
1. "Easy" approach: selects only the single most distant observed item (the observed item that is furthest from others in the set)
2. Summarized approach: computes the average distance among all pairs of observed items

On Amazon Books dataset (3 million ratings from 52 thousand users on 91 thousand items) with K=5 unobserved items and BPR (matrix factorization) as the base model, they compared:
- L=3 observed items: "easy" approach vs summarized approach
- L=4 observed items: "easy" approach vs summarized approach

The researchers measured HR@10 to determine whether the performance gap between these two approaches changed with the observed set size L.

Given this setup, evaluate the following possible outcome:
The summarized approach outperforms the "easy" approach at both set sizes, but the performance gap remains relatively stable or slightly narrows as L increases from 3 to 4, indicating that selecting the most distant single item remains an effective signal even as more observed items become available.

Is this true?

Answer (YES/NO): NO